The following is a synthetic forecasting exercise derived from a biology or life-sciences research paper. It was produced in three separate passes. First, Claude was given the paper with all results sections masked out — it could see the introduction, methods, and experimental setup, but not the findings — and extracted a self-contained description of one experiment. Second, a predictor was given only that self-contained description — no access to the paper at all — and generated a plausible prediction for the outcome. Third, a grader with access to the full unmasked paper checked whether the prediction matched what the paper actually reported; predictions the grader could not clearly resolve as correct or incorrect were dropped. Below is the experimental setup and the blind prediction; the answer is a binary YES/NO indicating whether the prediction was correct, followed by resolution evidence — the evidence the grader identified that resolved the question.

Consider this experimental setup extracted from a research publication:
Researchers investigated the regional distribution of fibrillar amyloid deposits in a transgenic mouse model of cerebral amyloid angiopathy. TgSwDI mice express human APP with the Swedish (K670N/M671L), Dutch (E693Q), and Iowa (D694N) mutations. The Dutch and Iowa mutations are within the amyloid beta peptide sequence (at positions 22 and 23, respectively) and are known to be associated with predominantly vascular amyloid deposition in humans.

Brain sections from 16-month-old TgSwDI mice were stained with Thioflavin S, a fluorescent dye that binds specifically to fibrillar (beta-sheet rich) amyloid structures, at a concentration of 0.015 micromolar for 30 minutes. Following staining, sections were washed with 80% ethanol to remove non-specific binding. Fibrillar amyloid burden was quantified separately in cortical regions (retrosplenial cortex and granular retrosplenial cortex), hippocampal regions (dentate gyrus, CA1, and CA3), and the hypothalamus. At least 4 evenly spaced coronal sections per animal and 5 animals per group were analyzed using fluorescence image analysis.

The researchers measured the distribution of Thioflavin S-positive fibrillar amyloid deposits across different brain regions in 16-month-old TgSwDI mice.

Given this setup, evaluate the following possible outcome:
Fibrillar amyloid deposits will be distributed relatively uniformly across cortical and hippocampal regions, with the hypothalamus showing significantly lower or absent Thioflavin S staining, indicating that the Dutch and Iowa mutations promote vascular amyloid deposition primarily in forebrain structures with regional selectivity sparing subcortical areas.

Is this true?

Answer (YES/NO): NO